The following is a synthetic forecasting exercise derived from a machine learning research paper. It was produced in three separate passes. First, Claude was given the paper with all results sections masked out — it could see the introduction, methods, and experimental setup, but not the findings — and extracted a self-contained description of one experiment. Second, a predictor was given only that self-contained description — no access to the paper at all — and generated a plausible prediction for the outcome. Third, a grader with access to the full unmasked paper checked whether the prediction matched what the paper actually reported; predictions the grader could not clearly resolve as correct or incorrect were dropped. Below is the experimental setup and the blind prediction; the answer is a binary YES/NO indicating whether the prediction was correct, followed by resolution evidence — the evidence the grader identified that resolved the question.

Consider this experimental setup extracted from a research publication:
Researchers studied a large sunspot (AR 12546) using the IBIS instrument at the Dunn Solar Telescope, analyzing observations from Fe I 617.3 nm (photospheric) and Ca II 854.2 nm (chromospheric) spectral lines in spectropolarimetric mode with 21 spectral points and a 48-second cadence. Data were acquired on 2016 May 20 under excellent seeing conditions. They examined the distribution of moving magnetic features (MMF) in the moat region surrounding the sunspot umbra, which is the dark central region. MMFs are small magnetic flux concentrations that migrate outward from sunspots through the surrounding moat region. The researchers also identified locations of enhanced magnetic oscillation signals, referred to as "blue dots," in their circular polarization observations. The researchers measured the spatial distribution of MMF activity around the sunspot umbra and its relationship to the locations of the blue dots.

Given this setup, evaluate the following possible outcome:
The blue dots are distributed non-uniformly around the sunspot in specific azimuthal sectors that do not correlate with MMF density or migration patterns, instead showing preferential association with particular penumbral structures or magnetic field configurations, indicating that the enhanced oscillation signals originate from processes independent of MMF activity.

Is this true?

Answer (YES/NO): NO